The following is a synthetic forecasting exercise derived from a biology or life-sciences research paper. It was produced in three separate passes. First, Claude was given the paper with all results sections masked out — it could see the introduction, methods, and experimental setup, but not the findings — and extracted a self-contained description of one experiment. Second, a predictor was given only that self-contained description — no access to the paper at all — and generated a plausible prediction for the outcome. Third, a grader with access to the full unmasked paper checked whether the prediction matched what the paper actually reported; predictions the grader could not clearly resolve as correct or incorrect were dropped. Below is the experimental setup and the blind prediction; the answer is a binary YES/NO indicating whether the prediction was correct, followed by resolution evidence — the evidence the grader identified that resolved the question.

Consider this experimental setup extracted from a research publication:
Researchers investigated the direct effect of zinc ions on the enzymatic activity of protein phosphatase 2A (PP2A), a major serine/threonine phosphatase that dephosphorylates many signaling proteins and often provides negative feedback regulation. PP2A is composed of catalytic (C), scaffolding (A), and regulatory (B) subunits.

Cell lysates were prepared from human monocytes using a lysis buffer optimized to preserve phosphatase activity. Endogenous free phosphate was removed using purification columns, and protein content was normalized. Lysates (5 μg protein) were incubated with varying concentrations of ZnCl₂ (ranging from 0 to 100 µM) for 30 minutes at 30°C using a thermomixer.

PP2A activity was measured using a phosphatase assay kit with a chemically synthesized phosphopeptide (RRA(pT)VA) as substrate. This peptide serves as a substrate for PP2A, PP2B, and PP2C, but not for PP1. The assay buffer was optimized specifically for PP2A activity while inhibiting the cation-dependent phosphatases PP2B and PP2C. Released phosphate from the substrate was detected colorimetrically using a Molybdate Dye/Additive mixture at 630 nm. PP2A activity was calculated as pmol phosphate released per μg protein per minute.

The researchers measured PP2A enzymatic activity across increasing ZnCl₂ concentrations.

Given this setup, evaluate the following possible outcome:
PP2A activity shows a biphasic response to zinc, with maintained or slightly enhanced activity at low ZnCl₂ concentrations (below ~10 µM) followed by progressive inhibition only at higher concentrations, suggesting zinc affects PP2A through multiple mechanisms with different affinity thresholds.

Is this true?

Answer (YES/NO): NO